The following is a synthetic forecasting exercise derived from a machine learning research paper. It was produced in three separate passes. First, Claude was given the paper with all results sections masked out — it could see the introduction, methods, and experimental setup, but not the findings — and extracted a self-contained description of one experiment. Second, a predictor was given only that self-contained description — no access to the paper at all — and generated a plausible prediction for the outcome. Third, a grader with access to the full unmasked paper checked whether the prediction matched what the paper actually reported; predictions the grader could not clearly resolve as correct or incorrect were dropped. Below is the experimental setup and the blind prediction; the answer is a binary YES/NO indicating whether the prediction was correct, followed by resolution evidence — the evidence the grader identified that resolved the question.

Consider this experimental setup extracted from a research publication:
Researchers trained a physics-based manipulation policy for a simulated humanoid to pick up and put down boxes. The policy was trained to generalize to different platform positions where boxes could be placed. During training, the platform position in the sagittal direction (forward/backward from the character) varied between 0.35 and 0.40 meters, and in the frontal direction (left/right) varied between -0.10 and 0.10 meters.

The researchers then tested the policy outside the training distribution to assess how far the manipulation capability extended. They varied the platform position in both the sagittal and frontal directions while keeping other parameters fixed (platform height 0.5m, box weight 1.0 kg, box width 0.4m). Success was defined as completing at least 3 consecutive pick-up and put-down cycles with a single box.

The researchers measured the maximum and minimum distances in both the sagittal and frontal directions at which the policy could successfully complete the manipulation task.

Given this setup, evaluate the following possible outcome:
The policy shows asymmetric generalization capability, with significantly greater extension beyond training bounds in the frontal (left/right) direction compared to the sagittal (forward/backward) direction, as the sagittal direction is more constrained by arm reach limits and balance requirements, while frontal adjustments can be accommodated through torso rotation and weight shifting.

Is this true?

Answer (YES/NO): NO